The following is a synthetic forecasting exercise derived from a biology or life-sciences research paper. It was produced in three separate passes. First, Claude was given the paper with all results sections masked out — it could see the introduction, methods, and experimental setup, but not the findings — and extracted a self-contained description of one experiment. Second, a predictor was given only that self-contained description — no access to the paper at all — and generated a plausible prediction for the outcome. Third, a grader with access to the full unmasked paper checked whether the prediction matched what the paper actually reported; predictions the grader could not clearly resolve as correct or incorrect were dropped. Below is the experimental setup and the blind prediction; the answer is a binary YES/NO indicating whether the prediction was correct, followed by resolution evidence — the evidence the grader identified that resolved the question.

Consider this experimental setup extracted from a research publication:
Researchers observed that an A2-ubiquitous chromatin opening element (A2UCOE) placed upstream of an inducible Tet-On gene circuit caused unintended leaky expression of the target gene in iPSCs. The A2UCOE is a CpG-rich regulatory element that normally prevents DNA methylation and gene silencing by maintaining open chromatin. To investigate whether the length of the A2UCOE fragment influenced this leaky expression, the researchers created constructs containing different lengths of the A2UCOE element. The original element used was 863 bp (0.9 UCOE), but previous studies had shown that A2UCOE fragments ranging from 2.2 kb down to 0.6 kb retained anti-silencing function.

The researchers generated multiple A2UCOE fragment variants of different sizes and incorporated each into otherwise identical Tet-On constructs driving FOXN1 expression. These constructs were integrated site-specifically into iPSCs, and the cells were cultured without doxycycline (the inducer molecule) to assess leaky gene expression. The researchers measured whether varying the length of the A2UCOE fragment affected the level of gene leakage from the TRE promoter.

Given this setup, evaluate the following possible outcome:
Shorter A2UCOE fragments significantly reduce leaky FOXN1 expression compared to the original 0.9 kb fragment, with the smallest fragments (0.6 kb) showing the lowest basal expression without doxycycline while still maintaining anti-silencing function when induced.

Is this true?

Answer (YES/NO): NO